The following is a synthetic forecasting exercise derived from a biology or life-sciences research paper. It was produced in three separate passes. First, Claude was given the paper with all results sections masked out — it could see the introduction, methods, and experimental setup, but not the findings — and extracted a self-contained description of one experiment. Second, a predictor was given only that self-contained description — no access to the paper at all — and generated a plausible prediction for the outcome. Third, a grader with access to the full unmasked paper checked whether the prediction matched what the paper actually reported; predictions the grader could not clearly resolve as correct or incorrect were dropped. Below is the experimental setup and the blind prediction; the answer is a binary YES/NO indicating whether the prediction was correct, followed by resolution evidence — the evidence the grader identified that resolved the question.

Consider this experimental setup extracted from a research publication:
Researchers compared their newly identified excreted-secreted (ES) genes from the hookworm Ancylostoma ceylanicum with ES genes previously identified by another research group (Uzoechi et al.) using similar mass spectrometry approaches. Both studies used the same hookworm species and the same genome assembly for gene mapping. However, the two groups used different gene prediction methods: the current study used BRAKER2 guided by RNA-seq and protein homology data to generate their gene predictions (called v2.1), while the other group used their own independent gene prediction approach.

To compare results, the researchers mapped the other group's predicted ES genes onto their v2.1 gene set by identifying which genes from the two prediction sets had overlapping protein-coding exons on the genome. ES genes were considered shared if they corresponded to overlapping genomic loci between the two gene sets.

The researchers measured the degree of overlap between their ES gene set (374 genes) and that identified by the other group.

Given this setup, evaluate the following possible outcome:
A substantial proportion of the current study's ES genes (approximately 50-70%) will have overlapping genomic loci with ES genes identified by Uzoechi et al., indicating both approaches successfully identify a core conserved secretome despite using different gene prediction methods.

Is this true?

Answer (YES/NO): NO